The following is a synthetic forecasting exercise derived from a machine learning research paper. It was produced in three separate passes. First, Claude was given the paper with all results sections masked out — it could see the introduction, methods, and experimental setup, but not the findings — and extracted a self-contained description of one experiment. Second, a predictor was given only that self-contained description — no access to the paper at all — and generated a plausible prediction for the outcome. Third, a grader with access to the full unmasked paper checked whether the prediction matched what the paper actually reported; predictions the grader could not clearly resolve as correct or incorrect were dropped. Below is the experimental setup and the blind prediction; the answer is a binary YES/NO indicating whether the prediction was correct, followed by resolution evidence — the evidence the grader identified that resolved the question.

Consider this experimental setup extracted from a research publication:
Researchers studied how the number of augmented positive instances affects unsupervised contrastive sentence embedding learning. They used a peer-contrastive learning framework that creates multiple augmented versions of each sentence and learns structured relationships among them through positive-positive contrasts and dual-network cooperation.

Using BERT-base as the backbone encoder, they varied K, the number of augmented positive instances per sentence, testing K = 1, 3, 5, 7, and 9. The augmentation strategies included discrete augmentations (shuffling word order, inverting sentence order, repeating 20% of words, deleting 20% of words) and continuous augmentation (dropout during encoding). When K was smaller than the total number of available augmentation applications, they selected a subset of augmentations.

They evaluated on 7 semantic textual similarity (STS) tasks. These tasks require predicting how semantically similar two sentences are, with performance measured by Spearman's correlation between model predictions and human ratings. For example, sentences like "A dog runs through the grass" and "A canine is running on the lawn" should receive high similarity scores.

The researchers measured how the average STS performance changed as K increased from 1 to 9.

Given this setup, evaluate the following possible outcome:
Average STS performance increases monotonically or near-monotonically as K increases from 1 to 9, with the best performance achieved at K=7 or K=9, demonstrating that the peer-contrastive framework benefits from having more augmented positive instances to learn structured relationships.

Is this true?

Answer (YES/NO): YES